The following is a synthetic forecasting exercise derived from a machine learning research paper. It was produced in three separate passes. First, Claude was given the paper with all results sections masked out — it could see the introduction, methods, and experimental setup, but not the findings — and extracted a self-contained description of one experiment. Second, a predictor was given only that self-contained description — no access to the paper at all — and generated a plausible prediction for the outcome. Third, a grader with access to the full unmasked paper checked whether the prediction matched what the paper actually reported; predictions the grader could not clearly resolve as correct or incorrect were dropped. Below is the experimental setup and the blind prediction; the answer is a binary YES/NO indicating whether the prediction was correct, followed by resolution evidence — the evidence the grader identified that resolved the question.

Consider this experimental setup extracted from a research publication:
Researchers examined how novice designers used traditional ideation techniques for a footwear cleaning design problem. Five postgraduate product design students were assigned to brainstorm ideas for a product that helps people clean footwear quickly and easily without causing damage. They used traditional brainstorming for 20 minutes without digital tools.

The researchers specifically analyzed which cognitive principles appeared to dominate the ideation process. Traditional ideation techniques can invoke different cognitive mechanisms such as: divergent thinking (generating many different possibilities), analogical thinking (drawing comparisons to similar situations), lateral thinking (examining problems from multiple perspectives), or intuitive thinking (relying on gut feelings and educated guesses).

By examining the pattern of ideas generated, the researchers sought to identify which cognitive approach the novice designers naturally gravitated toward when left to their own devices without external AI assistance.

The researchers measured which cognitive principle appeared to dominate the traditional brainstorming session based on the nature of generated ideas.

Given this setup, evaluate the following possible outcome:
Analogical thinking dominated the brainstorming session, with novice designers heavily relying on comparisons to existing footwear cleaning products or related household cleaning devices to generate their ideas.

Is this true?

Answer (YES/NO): YES